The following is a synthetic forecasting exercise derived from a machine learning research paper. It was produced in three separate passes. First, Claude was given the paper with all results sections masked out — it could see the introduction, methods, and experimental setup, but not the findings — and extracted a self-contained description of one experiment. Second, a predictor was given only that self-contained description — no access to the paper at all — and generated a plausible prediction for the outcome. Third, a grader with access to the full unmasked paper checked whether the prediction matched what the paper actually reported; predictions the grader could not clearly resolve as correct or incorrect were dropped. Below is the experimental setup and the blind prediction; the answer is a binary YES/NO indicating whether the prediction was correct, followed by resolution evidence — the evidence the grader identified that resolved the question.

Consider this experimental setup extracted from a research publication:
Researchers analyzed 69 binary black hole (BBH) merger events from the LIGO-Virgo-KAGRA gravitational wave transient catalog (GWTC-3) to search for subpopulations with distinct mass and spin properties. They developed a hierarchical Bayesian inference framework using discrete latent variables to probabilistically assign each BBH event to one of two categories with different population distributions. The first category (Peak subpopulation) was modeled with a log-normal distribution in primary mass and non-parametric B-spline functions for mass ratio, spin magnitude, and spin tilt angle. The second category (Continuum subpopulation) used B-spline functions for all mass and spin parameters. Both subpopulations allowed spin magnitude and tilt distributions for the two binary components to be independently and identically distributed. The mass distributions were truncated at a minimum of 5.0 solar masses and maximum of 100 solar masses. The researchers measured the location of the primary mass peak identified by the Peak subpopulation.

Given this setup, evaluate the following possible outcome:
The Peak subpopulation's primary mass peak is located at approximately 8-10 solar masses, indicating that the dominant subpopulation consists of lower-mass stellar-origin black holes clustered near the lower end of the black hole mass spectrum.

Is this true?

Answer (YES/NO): YES